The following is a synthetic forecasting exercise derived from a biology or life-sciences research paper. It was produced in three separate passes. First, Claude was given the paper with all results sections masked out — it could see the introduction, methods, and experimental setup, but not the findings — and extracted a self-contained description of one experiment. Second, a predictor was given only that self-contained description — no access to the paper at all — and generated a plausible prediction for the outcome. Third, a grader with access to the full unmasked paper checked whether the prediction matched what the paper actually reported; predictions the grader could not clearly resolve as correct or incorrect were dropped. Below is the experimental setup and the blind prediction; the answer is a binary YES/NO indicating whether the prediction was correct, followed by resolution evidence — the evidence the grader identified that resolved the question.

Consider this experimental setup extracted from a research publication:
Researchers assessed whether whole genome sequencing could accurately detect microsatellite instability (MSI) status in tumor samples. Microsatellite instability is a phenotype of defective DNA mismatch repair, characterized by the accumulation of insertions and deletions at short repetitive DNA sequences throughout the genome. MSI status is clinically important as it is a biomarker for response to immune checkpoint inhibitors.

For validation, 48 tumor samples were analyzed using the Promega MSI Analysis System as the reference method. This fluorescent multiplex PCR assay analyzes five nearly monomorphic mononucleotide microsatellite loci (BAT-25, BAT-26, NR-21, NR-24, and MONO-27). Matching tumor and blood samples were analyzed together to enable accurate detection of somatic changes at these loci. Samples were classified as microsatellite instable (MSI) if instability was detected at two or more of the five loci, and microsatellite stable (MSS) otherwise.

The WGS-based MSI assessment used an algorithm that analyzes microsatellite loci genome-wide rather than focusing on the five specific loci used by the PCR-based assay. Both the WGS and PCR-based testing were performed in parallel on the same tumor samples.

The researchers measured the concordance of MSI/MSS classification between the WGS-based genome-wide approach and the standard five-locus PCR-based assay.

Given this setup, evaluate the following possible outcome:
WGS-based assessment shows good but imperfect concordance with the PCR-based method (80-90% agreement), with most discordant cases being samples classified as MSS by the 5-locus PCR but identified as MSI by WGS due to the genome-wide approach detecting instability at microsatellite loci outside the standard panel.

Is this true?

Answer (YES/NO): NO